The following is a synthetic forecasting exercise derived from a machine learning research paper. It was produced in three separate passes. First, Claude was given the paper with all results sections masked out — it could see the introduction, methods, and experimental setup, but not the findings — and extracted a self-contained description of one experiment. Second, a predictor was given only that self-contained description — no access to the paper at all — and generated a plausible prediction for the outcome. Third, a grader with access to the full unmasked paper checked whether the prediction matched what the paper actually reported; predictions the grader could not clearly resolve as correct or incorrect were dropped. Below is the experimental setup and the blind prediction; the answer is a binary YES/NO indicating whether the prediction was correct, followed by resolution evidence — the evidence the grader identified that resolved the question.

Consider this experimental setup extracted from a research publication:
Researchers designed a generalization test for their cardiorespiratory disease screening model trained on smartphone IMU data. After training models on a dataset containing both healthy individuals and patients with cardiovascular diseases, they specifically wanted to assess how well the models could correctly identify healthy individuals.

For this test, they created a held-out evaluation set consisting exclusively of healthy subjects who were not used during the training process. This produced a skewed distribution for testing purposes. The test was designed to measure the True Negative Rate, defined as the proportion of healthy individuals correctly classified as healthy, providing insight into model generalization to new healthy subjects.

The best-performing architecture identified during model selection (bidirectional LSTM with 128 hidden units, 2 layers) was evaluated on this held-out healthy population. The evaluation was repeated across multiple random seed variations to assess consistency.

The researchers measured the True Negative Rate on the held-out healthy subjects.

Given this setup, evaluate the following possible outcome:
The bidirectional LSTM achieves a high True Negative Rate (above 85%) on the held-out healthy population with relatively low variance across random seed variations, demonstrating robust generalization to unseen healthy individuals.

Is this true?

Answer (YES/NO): NO